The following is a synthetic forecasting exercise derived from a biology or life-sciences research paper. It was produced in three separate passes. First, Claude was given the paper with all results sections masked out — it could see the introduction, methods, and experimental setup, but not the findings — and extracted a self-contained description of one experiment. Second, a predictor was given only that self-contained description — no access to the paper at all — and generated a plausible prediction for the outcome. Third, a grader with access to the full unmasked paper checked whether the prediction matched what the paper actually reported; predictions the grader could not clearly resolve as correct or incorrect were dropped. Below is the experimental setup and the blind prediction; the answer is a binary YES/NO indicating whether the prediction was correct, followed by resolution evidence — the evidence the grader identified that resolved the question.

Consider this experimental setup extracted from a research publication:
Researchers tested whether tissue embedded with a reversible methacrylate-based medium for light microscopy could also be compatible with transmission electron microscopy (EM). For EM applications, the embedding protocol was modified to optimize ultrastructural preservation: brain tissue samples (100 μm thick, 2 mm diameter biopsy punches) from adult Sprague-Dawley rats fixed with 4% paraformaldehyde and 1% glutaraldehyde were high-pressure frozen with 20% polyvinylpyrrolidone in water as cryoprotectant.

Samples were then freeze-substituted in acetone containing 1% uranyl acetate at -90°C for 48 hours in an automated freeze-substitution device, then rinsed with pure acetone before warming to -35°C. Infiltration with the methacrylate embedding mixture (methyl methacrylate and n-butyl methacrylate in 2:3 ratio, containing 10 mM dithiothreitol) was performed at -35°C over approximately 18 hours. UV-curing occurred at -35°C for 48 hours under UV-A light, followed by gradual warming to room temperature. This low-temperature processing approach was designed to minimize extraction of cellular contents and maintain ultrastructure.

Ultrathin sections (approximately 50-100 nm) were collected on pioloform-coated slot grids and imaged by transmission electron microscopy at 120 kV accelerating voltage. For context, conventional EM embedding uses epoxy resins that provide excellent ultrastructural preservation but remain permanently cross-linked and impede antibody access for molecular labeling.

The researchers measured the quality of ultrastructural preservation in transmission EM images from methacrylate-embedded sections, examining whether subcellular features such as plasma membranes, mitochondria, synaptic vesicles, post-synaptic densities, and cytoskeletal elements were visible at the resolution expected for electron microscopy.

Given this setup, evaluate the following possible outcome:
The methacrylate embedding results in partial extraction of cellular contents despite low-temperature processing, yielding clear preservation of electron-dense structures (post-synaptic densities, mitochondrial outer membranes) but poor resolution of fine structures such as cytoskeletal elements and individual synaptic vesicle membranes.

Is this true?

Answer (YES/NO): NO